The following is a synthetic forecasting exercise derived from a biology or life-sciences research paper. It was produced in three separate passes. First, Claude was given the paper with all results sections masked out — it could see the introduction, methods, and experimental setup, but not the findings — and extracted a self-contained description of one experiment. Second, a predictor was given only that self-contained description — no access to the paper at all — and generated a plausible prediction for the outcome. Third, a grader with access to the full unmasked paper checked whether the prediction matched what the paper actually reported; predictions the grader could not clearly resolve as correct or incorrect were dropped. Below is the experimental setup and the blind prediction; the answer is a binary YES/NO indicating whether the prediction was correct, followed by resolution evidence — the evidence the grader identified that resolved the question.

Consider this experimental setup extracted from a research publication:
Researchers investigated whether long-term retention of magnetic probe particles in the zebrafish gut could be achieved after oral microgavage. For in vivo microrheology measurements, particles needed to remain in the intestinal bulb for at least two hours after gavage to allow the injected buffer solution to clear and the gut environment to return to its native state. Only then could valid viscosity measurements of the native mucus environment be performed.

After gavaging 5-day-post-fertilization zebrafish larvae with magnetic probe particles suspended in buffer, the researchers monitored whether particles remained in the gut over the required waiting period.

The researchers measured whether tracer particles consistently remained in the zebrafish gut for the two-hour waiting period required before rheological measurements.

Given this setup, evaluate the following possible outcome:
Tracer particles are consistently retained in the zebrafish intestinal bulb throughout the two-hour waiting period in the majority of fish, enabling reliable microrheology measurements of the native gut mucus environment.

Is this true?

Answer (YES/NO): NO